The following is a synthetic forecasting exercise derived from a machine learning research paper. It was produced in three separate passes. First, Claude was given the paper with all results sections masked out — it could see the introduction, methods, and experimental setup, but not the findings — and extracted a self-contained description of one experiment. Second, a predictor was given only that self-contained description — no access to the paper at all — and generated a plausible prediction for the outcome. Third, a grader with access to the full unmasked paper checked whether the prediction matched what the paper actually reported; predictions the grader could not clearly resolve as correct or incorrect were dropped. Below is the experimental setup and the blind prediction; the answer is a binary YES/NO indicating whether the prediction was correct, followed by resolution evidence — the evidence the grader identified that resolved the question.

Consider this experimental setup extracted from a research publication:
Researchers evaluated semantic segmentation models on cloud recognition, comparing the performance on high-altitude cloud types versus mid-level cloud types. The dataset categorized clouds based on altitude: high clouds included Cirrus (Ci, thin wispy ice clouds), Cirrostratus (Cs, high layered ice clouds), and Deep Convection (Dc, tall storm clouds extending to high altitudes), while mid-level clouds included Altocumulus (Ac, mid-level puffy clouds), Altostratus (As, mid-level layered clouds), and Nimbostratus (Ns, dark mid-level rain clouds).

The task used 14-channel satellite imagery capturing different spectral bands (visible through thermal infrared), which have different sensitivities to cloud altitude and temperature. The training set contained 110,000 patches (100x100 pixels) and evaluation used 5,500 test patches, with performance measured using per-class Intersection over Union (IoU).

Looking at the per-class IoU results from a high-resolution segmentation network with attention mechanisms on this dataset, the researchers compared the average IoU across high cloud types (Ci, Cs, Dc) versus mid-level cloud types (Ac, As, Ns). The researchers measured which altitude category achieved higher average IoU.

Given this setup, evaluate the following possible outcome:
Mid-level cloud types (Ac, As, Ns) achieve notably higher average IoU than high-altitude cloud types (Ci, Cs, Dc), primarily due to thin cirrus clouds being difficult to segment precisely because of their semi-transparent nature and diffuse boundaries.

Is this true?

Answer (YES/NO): NO